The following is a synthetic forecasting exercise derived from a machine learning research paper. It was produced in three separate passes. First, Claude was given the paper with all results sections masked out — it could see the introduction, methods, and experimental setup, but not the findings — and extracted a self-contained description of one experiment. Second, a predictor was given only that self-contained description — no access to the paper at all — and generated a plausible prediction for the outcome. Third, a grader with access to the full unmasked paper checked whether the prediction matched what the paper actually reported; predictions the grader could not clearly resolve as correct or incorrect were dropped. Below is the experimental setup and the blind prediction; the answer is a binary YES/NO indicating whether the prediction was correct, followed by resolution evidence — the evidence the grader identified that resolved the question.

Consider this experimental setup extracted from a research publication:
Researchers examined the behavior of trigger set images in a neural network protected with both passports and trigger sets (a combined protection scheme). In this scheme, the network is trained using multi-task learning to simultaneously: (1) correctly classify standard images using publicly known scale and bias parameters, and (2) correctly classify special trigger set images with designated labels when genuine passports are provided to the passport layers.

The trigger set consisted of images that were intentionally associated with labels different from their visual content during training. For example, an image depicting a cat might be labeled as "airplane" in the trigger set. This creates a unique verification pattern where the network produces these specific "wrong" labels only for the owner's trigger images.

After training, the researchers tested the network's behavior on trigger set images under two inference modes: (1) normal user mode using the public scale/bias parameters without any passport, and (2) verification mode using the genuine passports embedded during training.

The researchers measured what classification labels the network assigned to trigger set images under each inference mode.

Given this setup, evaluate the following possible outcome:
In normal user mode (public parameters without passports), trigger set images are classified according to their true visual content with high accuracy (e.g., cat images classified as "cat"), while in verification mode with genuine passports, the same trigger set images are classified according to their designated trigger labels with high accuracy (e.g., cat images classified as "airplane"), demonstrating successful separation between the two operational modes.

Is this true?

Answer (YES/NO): NO